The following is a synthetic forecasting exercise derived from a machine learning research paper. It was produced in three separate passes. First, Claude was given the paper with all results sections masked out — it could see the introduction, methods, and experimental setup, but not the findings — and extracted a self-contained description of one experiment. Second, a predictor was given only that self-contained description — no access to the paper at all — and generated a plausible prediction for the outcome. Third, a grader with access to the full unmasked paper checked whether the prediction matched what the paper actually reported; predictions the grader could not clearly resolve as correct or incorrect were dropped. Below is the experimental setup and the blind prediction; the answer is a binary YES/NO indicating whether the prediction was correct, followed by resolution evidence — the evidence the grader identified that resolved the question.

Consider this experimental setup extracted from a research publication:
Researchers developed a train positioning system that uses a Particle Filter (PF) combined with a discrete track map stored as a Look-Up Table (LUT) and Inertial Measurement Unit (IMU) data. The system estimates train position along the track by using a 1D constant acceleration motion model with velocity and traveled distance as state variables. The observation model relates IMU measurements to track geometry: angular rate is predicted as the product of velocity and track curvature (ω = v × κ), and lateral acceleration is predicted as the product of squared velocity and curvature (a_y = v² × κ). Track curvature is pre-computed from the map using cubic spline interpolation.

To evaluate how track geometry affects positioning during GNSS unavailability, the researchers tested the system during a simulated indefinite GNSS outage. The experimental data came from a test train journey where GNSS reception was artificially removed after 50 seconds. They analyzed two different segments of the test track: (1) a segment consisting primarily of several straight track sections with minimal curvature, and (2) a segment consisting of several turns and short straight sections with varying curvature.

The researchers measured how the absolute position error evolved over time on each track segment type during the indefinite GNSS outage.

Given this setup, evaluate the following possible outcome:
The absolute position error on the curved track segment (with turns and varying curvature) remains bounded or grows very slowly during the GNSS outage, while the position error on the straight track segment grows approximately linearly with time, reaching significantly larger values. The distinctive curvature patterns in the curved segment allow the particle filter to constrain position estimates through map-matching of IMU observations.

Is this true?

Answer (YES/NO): YES